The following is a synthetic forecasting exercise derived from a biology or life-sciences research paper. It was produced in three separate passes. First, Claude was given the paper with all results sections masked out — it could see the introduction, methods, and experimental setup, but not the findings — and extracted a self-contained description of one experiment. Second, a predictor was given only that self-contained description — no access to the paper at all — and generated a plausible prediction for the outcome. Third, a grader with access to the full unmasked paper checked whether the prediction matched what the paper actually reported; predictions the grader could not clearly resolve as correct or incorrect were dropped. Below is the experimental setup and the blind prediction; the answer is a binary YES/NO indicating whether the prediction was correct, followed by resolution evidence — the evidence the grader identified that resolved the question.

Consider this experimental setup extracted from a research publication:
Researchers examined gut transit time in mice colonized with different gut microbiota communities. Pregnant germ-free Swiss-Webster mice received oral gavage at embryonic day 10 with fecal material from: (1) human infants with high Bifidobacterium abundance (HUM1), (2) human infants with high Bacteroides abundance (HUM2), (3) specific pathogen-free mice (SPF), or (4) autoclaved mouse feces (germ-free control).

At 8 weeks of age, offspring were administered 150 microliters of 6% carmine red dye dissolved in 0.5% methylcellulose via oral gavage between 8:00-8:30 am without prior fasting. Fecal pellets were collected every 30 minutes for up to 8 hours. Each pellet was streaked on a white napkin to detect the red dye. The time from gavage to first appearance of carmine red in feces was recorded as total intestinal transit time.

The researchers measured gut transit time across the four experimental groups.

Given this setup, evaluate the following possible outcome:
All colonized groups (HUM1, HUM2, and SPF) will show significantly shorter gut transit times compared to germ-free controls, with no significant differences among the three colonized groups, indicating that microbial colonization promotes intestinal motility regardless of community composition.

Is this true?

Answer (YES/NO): NO